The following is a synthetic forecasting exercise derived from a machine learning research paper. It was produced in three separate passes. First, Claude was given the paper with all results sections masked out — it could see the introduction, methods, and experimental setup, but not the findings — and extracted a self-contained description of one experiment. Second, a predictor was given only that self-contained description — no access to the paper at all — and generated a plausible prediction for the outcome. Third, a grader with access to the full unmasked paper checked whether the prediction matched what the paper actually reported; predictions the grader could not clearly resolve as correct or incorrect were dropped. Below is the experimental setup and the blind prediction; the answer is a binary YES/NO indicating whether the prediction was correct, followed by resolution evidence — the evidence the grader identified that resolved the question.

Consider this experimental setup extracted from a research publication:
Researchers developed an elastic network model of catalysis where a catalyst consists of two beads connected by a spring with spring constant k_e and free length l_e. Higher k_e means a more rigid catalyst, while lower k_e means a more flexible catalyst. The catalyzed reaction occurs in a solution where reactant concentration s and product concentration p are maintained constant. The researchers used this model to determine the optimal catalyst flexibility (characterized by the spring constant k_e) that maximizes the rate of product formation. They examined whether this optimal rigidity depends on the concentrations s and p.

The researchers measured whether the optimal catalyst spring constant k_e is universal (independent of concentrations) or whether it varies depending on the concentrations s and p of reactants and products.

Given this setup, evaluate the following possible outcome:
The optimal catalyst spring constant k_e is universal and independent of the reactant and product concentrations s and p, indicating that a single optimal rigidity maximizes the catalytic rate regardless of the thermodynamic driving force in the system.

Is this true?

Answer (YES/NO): YES